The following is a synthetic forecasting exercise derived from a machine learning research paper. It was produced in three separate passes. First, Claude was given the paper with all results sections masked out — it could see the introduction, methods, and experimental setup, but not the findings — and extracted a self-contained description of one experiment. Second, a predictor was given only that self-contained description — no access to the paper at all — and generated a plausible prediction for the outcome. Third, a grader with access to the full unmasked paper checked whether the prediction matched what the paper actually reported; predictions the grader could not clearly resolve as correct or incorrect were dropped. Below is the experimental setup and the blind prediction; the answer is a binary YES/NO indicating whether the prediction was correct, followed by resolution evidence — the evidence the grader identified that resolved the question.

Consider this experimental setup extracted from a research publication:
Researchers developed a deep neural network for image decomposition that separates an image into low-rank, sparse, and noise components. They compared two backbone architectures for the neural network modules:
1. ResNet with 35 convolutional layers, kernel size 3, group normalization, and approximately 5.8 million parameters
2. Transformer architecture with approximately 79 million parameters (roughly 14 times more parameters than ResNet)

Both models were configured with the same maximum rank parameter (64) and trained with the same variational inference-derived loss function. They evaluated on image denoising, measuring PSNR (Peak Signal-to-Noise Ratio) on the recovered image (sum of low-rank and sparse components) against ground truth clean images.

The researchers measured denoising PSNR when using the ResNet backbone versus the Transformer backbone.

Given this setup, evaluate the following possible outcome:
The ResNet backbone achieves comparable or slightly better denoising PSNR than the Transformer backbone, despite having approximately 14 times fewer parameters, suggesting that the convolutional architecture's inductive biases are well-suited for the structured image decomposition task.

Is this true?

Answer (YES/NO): NO